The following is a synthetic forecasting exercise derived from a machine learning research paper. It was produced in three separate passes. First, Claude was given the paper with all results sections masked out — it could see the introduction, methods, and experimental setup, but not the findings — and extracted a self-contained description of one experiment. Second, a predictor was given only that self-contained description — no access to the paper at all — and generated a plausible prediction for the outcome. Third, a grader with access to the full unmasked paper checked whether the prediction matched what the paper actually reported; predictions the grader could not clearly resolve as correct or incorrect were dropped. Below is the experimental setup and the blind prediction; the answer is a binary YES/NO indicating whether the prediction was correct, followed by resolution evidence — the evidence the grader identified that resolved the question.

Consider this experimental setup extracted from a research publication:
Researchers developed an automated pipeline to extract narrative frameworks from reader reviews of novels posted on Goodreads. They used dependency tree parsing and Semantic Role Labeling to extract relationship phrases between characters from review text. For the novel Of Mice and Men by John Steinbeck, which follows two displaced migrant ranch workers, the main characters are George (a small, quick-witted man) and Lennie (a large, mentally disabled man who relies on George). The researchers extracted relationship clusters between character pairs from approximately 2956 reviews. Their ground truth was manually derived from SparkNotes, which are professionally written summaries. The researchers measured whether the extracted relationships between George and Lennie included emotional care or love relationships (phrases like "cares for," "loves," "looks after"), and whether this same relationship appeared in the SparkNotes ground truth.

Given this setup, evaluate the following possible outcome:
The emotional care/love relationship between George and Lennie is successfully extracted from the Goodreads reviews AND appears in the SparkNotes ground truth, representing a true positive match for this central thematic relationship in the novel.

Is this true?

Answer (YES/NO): NO